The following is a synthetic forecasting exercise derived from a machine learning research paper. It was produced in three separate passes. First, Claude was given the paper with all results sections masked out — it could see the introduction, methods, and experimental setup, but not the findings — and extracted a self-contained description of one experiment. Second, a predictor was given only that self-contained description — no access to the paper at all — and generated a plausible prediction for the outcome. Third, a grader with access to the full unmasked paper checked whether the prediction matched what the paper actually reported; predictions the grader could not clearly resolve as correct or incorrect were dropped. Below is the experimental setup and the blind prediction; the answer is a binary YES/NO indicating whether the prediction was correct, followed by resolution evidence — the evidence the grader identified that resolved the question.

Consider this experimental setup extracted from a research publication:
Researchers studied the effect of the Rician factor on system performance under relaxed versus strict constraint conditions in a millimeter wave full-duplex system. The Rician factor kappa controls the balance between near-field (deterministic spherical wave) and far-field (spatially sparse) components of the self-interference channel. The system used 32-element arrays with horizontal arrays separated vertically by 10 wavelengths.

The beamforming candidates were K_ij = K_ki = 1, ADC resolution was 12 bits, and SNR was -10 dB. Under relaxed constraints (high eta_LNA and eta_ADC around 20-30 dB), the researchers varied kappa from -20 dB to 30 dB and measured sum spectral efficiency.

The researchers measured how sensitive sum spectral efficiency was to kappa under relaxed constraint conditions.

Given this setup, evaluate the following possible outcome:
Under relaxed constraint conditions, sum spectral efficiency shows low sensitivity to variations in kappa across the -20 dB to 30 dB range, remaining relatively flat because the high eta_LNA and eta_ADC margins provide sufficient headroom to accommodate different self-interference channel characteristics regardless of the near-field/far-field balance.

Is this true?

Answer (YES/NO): YES